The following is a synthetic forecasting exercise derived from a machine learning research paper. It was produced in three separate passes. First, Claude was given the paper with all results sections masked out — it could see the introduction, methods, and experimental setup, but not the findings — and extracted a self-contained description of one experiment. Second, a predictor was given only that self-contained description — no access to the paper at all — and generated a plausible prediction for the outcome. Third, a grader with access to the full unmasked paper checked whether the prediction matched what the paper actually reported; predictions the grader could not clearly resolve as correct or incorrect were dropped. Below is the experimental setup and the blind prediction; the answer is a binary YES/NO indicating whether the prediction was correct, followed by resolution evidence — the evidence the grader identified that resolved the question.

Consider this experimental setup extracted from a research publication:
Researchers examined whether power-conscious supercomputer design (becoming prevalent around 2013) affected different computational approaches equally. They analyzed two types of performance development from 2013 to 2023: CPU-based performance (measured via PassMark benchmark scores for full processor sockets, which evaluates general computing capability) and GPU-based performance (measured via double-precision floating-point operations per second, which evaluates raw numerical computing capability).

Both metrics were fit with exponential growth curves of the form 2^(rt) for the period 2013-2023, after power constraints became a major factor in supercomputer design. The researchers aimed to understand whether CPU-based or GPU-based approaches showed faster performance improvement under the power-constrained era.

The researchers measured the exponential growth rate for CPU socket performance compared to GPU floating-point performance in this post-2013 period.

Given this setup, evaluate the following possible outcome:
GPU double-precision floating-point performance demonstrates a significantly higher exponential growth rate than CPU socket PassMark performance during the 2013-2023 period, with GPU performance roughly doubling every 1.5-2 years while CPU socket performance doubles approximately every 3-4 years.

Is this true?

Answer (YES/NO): NO